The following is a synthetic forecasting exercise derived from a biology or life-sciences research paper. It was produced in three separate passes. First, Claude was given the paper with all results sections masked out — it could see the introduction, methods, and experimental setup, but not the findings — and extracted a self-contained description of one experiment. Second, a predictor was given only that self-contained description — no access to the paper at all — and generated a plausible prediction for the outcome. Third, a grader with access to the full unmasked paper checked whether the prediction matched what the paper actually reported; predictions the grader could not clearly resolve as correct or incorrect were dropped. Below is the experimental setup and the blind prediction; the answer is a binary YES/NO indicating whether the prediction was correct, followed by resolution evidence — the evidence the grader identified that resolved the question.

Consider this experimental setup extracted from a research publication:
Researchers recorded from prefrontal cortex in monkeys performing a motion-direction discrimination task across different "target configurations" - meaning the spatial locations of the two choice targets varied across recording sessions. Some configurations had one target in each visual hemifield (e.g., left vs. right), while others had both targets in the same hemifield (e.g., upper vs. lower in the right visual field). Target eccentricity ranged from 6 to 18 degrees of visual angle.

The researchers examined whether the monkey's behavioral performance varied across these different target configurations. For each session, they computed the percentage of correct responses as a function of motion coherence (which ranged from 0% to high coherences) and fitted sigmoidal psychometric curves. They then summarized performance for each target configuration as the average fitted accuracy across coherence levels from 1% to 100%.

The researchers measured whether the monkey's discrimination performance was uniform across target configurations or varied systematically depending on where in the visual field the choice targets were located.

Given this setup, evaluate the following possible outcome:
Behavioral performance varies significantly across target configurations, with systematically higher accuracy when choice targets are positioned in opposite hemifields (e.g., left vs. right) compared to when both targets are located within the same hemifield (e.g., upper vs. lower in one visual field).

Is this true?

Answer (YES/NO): NO